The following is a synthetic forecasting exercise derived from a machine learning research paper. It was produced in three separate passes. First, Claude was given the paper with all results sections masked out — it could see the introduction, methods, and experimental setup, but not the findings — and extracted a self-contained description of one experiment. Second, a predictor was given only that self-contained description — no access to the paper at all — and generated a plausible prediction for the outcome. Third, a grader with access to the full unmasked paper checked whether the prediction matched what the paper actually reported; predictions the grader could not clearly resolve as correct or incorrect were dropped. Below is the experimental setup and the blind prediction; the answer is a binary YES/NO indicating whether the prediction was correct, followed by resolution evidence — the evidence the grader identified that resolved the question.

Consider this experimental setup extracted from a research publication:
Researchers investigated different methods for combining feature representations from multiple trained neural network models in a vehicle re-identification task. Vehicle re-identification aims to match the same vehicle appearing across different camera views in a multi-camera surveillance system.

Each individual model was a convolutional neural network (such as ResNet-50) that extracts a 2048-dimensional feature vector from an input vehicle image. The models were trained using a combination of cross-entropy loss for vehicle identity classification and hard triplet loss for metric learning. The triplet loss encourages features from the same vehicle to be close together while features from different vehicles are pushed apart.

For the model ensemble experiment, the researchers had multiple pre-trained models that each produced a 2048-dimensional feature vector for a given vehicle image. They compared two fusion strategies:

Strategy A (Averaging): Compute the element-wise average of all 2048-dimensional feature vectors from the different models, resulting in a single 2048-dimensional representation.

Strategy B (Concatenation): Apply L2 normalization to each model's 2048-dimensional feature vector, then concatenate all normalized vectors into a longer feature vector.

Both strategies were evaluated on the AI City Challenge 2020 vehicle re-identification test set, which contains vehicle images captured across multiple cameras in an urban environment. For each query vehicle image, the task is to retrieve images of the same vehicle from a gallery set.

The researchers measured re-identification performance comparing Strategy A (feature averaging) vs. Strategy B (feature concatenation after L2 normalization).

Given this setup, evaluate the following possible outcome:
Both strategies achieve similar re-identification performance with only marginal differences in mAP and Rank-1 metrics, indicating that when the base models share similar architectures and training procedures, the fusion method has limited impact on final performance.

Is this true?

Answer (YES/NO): NO